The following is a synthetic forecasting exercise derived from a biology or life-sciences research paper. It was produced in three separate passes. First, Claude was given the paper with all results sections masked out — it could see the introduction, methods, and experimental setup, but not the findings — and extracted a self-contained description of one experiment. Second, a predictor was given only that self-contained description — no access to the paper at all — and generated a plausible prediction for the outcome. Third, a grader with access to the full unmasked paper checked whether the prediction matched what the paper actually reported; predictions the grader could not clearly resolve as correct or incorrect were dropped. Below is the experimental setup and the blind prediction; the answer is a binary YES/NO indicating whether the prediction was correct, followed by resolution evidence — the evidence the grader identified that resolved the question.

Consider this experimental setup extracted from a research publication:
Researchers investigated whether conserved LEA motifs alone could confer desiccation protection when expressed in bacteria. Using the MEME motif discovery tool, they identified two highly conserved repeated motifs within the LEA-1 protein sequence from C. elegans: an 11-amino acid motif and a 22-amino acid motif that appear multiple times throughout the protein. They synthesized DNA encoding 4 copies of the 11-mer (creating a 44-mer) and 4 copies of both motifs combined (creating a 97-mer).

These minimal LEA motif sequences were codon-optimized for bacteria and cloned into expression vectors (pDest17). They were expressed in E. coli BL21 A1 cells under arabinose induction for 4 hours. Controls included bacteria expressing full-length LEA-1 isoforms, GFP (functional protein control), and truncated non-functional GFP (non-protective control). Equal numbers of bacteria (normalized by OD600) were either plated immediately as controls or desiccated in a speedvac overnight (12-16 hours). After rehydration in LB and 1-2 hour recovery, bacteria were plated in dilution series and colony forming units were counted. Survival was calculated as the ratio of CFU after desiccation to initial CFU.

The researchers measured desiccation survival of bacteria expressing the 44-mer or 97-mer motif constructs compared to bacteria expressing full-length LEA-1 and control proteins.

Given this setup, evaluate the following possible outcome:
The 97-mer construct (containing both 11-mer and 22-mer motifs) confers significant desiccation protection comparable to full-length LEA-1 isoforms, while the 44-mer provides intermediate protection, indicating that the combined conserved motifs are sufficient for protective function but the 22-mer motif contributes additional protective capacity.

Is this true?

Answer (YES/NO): NO